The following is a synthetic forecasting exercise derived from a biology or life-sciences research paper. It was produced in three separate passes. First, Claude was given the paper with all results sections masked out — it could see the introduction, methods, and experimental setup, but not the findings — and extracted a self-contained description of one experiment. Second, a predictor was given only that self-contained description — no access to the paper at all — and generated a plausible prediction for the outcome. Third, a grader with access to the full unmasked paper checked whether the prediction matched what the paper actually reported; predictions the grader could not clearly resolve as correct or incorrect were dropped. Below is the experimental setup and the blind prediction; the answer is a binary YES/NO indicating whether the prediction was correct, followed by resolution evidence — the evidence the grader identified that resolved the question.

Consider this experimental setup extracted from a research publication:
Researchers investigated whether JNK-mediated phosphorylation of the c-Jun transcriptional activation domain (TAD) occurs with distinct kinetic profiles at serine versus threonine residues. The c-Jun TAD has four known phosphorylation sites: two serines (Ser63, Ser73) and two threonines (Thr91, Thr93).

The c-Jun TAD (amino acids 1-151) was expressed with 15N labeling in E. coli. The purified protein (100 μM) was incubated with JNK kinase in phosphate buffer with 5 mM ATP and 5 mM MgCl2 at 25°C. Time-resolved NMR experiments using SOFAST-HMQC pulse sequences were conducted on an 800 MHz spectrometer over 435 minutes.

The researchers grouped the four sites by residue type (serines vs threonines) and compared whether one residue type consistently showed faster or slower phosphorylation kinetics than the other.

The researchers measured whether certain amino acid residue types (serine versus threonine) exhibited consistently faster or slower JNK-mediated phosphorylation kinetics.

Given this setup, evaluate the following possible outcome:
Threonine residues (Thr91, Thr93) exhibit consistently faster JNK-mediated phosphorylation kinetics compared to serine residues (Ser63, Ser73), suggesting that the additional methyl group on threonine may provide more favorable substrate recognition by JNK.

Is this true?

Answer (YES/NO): NO